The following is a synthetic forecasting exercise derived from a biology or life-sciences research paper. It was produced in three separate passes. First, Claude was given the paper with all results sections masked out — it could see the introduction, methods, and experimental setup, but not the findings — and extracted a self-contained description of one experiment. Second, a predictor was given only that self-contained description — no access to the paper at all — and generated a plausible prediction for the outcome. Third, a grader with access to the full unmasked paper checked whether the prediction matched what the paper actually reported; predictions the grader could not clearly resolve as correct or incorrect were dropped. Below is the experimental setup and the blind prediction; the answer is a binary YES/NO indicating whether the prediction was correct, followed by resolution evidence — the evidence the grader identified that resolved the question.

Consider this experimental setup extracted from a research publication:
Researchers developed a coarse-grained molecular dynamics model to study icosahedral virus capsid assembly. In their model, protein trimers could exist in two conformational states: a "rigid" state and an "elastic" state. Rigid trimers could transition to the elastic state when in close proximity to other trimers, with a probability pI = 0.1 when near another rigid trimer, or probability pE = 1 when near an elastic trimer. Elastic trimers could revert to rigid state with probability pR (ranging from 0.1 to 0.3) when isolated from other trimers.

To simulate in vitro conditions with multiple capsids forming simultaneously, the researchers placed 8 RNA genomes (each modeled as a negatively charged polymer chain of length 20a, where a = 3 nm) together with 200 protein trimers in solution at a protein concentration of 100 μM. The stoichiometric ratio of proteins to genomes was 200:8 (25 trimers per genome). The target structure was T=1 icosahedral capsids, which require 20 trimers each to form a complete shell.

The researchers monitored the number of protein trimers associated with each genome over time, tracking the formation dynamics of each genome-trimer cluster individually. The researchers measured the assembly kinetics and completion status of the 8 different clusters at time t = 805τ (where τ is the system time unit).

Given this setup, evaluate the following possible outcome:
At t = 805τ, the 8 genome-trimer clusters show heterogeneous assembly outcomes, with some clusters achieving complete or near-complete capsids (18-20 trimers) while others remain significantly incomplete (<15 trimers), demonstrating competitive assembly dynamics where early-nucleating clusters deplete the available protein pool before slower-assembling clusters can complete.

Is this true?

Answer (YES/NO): YES